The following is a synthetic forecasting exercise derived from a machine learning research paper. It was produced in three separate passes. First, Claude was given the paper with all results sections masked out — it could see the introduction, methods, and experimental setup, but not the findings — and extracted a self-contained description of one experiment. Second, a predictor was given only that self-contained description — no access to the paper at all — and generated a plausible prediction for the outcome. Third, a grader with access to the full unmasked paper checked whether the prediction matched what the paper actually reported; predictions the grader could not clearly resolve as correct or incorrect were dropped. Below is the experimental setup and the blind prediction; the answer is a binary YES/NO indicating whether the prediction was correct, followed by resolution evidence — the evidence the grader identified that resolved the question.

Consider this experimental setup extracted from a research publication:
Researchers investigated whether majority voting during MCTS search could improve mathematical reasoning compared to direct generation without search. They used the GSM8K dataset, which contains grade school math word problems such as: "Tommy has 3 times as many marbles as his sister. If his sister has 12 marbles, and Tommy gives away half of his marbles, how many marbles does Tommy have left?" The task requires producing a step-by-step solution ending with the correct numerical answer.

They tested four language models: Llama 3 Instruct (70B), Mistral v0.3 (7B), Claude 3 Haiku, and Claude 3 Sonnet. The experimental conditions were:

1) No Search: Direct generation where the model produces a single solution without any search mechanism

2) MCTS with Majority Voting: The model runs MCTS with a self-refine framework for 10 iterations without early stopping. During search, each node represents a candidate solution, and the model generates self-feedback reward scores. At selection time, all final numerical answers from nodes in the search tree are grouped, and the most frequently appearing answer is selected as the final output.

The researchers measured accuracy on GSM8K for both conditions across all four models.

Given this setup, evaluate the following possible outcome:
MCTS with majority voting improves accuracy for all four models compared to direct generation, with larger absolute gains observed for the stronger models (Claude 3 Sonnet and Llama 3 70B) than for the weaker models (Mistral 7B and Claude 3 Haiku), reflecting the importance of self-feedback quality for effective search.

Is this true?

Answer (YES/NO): NO